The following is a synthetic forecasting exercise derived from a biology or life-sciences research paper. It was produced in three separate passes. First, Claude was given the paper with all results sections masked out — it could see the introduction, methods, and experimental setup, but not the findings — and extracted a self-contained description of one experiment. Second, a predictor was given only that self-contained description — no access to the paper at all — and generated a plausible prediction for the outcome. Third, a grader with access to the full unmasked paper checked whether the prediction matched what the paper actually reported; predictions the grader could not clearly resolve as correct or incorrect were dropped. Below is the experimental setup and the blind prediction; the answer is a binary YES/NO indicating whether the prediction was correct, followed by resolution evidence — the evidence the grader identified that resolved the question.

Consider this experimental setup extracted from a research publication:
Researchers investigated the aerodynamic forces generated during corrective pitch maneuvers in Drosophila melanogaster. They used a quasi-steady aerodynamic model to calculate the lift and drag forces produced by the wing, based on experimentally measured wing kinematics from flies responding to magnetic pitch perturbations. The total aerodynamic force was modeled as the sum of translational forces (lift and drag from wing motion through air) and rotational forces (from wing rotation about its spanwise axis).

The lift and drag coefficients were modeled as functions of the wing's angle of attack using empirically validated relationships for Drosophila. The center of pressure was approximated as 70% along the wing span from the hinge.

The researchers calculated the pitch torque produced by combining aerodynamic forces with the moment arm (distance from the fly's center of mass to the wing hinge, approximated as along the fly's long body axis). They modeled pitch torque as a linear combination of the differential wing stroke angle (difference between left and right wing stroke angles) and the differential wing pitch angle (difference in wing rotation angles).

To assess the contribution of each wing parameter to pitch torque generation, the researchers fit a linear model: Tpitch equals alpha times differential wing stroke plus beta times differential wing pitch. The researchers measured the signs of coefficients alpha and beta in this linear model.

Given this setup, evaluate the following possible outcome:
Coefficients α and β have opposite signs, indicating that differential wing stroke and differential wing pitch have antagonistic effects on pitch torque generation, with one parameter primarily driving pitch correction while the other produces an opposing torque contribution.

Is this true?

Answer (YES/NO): NO